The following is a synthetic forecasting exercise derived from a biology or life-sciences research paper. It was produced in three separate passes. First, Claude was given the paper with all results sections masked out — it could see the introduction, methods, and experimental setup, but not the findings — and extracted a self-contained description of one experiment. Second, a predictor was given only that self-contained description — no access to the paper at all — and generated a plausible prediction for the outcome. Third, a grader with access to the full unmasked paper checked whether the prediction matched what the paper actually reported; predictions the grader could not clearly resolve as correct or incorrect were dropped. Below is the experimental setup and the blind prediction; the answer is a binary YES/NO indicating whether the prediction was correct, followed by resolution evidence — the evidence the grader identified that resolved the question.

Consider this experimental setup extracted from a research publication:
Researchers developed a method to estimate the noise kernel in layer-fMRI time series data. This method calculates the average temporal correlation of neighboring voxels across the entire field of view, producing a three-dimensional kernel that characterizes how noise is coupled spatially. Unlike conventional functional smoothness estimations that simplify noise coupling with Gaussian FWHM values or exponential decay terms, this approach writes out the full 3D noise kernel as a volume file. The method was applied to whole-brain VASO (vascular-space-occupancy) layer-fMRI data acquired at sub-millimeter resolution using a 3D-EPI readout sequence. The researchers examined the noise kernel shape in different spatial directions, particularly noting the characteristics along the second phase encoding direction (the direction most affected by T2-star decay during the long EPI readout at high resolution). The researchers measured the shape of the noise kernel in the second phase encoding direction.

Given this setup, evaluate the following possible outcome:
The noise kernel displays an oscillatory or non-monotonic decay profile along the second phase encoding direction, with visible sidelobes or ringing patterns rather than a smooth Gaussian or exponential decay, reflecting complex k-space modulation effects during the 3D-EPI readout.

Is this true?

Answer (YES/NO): YES